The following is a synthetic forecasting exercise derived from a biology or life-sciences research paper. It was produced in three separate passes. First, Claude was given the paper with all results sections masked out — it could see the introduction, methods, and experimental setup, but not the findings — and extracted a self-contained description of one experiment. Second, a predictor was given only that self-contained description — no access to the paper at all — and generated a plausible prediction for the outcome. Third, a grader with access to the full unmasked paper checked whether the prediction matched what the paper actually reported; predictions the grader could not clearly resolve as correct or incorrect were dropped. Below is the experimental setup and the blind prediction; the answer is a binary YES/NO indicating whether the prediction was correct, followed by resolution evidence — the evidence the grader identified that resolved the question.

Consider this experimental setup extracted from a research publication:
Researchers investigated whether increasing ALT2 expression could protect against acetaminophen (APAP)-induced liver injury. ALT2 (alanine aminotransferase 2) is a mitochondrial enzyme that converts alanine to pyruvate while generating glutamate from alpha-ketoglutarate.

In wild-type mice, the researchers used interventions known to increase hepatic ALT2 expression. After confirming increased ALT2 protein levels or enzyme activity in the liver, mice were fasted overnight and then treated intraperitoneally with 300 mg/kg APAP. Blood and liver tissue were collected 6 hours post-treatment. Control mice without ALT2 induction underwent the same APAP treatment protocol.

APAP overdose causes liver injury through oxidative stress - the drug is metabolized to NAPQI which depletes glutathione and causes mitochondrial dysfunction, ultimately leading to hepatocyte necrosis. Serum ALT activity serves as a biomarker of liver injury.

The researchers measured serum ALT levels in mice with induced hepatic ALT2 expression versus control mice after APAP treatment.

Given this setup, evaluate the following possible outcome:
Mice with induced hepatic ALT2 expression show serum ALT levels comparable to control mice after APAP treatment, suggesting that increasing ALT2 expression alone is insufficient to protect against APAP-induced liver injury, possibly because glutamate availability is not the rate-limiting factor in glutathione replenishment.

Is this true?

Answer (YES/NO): NO